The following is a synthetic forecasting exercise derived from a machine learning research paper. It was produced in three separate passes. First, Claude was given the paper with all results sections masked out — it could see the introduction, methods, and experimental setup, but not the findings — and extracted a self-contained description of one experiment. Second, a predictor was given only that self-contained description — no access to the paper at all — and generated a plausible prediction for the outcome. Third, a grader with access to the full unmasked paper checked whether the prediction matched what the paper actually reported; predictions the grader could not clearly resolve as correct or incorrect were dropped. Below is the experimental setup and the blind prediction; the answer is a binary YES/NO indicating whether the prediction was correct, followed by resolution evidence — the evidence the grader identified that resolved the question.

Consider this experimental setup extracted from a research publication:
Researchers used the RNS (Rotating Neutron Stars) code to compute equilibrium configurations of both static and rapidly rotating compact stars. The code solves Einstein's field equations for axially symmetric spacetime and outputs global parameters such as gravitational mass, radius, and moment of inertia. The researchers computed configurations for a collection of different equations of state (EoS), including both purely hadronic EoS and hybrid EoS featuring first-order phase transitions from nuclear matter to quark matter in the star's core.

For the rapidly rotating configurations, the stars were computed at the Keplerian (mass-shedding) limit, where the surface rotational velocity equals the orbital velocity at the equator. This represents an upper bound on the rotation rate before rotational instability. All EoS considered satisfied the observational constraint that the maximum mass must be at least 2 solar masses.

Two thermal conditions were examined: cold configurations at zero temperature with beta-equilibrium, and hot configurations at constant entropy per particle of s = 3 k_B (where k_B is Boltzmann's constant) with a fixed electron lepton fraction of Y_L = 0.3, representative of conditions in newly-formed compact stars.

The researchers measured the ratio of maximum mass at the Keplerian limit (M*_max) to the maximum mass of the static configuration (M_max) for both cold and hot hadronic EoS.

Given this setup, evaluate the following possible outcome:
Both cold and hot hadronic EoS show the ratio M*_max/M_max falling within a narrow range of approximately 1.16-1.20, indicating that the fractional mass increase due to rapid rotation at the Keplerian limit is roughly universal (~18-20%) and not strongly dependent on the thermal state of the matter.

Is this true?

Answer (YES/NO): NO